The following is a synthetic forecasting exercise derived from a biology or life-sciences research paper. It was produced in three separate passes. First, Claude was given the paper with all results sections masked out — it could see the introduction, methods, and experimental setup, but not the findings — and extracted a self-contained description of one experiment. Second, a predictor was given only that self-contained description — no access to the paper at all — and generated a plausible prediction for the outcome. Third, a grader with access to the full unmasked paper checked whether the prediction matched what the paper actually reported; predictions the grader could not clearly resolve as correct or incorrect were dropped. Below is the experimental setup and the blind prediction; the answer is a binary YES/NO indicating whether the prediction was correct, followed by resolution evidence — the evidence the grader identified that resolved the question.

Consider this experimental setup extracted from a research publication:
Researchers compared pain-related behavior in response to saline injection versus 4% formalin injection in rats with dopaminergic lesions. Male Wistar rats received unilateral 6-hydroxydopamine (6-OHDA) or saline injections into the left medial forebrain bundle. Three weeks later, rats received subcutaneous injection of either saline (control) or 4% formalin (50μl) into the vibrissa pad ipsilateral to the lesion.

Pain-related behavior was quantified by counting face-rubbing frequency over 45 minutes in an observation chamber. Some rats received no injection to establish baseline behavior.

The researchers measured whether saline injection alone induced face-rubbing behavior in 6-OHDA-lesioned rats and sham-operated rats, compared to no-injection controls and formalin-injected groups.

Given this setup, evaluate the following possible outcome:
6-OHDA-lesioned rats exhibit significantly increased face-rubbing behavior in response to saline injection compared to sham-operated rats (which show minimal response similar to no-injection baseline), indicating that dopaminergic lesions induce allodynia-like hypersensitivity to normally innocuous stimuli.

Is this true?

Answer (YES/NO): NO